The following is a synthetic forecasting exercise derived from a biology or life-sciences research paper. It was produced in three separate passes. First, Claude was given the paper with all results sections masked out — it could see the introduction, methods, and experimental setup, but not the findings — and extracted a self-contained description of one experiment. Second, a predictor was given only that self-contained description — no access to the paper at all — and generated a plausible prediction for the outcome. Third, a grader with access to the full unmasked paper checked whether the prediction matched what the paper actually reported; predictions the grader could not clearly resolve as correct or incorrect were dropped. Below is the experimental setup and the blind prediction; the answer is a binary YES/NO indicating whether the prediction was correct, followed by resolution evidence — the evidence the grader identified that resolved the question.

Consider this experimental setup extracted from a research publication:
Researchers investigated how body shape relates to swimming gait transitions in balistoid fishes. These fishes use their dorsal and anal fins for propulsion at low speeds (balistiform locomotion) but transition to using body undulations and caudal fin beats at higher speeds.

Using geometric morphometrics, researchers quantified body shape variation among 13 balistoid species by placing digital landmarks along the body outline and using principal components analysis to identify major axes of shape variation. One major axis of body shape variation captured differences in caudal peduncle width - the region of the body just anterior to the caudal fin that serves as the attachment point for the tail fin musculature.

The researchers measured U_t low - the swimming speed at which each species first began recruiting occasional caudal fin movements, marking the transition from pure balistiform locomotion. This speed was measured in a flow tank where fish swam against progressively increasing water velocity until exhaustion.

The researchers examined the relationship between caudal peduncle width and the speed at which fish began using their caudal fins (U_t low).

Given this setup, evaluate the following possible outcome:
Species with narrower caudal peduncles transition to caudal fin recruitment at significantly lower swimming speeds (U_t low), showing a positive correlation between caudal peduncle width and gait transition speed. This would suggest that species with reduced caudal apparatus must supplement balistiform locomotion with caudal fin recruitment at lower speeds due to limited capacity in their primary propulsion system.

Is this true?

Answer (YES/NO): YES